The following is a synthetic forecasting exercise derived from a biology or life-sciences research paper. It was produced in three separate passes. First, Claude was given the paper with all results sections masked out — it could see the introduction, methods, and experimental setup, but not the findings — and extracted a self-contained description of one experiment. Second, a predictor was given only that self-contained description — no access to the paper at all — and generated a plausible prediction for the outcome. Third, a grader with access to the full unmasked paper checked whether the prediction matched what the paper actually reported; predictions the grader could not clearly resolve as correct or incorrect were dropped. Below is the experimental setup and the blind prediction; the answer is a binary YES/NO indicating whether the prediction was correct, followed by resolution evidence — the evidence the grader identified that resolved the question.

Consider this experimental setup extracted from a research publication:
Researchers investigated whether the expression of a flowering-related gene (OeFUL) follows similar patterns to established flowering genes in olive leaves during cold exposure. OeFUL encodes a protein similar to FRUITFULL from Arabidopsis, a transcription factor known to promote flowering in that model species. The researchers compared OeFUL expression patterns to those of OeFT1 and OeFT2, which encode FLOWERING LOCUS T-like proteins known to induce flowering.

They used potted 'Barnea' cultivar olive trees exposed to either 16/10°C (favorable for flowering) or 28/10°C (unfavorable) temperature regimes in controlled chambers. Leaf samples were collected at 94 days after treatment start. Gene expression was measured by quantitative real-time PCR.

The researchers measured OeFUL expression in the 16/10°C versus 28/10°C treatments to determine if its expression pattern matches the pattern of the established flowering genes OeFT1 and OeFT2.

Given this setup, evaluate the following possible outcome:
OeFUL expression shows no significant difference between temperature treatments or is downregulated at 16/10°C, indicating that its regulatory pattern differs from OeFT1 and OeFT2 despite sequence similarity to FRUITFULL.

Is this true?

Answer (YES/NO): NO